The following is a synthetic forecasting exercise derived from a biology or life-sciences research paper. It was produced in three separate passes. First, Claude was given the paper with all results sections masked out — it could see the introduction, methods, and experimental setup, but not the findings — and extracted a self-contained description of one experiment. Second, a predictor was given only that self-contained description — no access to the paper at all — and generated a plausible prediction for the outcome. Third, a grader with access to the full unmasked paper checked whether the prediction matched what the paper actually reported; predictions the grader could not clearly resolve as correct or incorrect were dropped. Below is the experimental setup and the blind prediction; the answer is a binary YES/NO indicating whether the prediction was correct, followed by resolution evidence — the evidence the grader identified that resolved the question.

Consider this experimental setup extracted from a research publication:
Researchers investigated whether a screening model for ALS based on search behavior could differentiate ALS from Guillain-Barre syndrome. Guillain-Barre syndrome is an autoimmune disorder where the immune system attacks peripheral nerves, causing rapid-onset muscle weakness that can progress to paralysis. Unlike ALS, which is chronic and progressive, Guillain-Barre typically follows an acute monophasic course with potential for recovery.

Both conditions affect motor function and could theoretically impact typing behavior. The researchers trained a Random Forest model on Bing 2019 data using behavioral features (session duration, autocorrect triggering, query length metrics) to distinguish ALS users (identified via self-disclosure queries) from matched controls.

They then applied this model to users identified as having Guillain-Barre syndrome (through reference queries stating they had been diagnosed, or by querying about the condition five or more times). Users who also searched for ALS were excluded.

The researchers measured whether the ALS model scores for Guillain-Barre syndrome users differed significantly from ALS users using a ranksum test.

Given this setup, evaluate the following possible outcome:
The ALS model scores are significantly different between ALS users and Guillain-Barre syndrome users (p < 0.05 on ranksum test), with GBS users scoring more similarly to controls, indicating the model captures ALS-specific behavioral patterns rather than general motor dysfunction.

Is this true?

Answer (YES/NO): YES